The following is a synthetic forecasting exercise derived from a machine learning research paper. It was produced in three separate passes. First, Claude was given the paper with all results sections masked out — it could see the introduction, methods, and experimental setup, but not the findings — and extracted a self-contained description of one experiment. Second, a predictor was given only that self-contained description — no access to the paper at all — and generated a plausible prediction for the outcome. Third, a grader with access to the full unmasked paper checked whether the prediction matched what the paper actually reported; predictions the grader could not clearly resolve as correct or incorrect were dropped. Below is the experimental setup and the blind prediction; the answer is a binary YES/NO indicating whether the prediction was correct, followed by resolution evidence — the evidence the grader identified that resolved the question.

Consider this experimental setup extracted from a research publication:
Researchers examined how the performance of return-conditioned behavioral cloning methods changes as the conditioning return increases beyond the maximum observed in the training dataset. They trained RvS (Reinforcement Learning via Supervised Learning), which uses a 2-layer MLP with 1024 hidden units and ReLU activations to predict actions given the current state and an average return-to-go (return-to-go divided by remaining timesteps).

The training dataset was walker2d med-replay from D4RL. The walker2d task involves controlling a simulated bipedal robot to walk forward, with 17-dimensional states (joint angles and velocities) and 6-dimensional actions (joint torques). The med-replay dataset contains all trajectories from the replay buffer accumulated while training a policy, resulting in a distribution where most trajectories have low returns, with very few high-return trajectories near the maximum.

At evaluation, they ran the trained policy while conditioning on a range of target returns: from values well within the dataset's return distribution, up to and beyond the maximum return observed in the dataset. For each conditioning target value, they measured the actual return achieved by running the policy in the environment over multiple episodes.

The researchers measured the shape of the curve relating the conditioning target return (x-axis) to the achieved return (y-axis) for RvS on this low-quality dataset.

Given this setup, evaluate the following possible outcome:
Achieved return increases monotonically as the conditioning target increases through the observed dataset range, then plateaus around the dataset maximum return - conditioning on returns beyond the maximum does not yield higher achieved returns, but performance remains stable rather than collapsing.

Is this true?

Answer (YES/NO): NO